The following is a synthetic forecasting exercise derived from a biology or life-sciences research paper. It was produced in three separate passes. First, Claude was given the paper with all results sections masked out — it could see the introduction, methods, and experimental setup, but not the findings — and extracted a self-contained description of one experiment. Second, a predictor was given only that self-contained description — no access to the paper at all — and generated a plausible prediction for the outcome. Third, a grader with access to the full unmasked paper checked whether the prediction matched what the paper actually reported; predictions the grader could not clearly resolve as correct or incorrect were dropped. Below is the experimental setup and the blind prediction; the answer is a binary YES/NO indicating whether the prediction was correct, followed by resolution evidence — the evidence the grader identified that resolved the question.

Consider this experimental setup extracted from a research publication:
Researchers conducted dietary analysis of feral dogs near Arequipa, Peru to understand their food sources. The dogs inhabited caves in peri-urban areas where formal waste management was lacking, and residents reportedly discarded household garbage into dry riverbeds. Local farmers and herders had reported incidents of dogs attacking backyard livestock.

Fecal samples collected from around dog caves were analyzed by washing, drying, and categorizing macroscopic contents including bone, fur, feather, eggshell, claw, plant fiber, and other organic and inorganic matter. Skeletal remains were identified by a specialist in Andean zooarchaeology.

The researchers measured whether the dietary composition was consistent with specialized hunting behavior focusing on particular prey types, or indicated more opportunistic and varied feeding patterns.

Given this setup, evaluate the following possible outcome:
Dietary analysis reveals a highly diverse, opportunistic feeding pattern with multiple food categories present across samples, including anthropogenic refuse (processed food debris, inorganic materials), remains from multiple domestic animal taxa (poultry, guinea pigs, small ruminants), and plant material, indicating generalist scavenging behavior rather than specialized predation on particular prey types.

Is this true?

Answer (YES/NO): YES